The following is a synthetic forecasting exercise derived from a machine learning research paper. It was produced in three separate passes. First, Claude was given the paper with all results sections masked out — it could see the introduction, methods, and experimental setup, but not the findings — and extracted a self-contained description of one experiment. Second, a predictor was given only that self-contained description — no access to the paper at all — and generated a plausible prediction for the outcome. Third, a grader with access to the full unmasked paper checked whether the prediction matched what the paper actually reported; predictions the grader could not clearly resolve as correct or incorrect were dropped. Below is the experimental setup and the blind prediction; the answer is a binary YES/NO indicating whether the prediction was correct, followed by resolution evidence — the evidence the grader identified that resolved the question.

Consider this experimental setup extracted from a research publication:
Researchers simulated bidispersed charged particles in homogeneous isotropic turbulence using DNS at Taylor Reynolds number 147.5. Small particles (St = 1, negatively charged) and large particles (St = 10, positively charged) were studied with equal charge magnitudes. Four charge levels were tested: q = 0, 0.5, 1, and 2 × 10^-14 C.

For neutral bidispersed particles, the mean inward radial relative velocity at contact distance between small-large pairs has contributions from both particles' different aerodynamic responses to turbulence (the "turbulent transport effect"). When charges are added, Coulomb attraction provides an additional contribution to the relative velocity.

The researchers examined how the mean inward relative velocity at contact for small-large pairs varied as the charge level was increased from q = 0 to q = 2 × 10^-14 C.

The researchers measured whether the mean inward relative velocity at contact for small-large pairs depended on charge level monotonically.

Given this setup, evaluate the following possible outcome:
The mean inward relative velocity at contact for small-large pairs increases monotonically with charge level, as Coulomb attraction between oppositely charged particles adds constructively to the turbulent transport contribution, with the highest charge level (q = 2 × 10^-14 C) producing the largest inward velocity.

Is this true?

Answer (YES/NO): NO